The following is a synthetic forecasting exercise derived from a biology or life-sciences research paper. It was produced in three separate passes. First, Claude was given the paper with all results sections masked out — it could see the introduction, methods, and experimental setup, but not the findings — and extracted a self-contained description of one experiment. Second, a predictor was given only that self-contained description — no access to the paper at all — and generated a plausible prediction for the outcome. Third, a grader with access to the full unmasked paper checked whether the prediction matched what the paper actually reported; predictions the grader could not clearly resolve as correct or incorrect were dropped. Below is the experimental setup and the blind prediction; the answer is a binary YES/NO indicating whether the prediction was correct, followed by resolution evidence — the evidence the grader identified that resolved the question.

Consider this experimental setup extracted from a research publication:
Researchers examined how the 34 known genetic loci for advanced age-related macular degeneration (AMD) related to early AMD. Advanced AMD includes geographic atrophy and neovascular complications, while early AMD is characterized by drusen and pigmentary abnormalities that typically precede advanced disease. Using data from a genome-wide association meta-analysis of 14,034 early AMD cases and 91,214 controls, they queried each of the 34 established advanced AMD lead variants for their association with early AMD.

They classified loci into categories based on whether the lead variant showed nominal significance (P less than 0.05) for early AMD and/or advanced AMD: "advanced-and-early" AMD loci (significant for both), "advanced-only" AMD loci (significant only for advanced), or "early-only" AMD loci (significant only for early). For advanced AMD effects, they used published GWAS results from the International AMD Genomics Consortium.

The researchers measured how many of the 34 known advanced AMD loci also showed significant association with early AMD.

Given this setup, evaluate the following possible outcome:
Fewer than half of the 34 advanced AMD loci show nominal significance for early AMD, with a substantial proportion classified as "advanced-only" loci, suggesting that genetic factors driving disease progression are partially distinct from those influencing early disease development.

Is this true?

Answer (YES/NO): NO